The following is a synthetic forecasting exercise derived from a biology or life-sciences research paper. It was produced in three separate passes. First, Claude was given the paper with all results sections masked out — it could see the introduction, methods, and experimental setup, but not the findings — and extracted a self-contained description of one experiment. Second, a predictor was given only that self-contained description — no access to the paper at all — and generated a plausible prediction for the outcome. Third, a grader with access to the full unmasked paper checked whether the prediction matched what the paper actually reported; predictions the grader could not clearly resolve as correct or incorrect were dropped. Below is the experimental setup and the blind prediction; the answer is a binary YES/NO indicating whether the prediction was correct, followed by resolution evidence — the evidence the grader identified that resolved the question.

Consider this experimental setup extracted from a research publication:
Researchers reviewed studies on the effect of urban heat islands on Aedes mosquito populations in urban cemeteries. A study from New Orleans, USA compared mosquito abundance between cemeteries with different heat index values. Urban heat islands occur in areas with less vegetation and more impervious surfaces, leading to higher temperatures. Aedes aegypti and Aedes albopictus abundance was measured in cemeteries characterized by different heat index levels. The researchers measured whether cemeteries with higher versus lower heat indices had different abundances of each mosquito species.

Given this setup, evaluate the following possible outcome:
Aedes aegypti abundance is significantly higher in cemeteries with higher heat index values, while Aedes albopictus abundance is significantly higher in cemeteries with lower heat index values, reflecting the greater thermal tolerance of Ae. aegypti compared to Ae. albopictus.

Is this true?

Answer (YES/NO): NO